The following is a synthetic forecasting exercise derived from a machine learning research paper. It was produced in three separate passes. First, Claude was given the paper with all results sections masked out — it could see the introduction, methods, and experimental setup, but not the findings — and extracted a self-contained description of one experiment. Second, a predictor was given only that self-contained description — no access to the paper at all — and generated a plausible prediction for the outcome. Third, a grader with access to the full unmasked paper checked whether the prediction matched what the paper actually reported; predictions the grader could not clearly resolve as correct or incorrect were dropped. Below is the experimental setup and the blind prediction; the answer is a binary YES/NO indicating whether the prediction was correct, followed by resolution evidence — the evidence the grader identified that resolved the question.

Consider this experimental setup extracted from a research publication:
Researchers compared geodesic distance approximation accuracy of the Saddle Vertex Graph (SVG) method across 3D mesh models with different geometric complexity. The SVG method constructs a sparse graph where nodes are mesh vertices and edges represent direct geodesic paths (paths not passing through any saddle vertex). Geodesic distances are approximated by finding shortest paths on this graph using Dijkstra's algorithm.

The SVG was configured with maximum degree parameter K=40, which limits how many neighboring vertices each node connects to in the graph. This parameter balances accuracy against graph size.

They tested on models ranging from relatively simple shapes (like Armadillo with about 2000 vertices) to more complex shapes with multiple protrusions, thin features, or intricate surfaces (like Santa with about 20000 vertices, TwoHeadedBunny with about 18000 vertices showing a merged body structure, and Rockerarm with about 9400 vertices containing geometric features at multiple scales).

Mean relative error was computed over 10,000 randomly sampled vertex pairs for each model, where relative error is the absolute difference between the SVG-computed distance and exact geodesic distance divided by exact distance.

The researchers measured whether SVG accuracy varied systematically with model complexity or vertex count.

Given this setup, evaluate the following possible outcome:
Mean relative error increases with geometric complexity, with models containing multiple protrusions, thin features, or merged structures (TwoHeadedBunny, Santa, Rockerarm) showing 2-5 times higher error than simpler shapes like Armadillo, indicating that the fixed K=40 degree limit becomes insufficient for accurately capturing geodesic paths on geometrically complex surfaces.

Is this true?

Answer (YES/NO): NO